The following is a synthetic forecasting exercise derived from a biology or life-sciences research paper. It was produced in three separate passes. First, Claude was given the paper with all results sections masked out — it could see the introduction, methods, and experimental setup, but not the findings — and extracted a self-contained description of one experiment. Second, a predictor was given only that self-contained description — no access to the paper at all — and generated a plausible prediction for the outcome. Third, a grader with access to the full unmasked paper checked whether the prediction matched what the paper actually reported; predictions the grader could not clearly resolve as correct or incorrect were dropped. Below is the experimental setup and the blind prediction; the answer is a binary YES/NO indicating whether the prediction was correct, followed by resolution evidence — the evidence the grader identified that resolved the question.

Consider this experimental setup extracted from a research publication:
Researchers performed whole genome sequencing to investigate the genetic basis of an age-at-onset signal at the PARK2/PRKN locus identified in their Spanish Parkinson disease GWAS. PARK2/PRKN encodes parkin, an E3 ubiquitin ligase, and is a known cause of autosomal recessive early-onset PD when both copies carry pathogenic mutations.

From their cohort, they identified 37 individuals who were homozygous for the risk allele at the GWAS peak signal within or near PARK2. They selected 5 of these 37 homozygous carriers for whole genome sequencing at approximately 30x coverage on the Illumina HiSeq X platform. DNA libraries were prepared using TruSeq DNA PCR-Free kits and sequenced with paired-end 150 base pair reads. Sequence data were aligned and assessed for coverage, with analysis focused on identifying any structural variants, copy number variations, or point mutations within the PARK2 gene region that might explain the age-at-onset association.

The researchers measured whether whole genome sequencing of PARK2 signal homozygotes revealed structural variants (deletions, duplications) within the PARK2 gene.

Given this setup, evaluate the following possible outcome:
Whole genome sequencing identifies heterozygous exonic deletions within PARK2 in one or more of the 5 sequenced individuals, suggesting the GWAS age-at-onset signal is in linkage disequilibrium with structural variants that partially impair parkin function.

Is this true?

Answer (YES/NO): NO